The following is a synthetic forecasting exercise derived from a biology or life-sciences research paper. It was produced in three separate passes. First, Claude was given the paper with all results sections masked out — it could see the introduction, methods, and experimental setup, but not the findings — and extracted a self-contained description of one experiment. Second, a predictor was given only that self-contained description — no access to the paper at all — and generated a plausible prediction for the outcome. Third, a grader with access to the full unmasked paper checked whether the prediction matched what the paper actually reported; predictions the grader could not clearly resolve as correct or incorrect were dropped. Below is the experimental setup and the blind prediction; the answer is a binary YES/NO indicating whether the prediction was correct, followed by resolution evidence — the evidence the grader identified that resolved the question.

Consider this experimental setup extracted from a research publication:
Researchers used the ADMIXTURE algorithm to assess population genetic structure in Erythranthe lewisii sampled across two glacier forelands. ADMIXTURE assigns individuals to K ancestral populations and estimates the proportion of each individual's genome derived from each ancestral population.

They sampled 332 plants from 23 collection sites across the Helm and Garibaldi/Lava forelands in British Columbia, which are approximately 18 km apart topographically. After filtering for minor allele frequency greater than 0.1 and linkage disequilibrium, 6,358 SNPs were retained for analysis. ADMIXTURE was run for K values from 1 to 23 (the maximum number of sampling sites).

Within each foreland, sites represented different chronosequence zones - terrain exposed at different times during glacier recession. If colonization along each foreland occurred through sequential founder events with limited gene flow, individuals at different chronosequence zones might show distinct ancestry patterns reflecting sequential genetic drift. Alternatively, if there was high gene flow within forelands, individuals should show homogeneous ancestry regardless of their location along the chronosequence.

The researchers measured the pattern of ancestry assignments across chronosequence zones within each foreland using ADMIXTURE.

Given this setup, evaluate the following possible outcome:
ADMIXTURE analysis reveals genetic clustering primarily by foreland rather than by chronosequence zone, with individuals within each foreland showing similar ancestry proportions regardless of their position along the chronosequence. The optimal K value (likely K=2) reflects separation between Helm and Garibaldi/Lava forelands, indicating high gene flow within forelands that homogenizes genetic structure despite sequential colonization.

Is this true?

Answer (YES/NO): YES